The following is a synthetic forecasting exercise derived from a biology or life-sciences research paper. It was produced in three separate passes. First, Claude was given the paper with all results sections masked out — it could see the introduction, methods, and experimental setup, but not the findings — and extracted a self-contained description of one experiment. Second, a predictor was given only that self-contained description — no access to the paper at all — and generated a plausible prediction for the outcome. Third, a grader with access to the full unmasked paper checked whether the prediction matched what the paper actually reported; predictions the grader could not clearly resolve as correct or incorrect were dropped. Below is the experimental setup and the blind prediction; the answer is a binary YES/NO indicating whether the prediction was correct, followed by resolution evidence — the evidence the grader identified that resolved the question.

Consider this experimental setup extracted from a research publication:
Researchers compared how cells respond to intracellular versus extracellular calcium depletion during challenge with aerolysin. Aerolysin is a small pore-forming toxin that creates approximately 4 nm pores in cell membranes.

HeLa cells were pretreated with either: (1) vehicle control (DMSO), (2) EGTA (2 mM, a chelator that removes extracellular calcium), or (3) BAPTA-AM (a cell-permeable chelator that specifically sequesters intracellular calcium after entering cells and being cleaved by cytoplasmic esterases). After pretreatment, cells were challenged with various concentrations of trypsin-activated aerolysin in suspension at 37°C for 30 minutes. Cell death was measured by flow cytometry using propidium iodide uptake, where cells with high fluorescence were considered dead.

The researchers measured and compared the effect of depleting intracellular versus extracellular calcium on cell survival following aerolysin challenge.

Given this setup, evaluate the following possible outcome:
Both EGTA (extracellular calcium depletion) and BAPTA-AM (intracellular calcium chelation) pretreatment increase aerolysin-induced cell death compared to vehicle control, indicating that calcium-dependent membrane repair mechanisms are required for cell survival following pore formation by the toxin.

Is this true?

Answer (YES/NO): NO